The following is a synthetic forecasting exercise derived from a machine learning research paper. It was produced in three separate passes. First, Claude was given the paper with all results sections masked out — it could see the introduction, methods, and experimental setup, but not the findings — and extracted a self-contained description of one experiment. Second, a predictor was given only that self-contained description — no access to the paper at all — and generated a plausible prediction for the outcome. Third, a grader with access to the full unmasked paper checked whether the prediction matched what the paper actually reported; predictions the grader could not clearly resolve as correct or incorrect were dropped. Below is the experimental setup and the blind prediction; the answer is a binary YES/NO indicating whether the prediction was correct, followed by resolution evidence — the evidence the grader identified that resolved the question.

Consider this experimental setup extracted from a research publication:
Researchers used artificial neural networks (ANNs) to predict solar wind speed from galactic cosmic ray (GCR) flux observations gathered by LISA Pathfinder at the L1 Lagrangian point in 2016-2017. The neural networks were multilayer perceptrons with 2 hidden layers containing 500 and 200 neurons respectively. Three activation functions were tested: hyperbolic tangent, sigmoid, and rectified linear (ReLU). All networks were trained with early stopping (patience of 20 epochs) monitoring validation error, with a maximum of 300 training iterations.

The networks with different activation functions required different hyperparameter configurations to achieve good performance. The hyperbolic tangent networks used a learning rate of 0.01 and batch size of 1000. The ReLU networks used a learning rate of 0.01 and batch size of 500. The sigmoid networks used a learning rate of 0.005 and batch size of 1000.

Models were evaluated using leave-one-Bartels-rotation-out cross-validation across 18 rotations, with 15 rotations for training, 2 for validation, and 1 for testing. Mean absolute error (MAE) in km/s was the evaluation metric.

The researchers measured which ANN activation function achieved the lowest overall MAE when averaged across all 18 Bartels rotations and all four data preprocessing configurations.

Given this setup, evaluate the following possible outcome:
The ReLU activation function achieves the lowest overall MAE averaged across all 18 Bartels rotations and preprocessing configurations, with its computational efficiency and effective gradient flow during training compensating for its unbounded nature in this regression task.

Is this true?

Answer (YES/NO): NO